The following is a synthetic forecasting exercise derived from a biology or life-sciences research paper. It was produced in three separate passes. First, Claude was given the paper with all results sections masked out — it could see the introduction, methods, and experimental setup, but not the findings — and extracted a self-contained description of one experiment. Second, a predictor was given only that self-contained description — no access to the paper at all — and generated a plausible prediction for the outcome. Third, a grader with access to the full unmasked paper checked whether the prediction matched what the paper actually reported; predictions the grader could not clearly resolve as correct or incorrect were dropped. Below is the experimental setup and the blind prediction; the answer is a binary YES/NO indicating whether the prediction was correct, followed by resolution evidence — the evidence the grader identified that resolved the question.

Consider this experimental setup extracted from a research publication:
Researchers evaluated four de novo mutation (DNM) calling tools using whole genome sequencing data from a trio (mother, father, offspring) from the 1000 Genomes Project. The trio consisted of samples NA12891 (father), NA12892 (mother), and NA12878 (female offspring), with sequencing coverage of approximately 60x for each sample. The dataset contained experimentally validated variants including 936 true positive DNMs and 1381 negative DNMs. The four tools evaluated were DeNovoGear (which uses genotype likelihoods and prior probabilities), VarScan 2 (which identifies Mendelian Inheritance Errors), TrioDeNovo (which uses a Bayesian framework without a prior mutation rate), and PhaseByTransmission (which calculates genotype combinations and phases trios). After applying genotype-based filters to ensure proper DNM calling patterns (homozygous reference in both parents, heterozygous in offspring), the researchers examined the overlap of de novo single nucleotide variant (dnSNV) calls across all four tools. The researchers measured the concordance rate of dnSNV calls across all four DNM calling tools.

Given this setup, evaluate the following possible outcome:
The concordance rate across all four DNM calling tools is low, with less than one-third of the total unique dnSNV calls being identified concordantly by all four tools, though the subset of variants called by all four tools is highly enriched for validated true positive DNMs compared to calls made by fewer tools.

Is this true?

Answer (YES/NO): YES